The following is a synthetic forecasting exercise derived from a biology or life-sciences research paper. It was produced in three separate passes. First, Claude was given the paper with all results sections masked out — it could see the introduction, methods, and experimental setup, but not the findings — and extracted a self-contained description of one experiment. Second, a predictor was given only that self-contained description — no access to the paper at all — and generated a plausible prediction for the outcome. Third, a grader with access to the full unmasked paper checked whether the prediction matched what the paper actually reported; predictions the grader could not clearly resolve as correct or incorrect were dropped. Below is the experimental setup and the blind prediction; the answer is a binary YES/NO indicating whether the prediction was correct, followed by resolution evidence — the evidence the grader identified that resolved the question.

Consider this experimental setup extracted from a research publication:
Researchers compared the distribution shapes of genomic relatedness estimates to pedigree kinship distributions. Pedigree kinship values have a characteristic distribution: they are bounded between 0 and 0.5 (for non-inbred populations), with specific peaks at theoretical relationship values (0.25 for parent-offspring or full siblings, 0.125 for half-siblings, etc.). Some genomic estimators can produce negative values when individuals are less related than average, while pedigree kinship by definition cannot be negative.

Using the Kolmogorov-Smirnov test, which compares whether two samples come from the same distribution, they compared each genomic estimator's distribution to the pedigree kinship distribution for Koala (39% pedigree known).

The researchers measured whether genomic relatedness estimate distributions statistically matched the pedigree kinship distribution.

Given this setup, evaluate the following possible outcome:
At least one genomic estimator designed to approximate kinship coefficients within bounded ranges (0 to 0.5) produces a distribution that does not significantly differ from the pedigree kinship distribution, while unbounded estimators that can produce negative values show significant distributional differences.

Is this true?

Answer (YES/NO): NO